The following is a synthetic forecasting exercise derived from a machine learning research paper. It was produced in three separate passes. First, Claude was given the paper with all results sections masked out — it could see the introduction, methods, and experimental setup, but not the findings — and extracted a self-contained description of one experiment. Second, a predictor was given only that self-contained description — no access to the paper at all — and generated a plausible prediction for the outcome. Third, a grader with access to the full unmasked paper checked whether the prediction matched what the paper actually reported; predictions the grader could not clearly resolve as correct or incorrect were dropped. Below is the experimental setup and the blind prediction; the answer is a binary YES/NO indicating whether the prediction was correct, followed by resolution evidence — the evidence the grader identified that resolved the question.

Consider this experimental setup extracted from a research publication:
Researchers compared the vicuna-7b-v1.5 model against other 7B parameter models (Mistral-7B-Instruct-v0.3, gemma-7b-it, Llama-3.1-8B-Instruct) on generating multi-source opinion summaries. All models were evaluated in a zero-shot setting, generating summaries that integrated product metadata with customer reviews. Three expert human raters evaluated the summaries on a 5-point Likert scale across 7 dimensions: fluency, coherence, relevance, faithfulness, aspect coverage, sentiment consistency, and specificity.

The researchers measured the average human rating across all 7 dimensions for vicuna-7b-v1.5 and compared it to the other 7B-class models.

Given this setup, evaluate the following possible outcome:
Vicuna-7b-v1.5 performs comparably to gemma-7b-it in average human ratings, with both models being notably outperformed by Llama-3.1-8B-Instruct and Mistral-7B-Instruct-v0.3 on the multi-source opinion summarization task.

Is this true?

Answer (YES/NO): NO